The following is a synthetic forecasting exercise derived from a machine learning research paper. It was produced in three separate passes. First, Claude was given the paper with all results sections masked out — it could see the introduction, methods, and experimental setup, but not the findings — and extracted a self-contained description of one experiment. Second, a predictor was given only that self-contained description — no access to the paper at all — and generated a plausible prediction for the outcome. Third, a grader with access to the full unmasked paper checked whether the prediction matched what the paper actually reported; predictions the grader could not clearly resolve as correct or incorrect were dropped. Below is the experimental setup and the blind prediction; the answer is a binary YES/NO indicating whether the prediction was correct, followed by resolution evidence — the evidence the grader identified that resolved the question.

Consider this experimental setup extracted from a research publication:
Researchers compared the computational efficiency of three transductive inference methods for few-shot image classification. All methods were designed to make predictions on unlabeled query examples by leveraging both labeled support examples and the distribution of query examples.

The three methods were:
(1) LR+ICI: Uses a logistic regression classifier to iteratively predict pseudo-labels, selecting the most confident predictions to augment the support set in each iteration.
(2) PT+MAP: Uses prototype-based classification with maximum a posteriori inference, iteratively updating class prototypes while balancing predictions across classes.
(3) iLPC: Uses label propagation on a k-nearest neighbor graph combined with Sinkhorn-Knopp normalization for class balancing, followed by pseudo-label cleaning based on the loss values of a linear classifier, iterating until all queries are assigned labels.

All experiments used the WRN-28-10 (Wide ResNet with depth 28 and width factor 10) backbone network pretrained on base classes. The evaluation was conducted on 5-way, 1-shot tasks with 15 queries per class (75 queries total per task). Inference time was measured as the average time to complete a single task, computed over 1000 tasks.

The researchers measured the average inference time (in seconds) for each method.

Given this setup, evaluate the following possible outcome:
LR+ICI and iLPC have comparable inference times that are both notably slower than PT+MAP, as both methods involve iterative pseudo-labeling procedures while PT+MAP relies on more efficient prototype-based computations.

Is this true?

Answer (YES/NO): NO